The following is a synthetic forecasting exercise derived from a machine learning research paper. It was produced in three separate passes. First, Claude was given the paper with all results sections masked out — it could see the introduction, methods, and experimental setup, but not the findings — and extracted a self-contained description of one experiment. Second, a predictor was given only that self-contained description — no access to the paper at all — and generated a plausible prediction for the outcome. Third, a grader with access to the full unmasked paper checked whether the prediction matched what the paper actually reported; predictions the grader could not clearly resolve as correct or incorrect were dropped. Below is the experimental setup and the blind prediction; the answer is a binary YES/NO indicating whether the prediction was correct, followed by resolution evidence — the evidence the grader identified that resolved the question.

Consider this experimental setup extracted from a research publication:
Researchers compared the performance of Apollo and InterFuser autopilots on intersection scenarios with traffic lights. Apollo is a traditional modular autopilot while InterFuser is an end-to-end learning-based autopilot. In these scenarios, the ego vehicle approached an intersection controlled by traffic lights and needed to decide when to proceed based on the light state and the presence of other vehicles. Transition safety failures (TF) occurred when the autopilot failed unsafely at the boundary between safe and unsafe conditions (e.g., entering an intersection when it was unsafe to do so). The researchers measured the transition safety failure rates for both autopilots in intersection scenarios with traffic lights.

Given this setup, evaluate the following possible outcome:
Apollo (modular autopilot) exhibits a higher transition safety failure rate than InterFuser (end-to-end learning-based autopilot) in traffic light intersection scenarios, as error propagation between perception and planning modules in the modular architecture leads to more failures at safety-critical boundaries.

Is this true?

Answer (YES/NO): YES